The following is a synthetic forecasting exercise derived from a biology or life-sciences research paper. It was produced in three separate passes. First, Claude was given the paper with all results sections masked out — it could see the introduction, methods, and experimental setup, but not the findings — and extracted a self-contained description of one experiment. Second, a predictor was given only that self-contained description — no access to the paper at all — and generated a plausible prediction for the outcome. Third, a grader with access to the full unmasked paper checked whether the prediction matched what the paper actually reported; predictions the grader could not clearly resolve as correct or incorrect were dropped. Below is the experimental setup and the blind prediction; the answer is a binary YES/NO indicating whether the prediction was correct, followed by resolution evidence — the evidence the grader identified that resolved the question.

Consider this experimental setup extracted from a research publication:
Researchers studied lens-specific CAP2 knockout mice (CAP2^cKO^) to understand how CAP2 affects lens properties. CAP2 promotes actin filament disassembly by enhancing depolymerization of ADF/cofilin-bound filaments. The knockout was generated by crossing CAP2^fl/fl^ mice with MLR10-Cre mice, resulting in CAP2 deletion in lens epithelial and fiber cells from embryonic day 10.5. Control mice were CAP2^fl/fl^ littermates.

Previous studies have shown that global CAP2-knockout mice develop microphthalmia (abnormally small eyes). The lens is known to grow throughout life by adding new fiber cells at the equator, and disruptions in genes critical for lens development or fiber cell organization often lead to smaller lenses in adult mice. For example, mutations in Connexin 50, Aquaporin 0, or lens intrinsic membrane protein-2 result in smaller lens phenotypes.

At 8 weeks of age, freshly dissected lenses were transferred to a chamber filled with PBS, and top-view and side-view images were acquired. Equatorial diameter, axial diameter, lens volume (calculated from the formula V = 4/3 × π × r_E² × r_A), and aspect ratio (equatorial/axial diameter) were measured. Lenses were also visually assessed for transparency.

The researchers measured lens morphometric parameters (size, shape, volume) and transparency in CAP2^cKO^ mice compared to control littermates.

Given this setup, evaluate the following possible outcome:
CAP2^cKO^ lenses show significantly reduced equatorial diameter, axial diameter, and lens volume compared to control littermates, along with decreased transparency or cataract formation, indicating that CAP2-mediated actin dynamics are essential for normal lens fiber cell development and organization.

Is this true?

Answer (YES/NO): NO